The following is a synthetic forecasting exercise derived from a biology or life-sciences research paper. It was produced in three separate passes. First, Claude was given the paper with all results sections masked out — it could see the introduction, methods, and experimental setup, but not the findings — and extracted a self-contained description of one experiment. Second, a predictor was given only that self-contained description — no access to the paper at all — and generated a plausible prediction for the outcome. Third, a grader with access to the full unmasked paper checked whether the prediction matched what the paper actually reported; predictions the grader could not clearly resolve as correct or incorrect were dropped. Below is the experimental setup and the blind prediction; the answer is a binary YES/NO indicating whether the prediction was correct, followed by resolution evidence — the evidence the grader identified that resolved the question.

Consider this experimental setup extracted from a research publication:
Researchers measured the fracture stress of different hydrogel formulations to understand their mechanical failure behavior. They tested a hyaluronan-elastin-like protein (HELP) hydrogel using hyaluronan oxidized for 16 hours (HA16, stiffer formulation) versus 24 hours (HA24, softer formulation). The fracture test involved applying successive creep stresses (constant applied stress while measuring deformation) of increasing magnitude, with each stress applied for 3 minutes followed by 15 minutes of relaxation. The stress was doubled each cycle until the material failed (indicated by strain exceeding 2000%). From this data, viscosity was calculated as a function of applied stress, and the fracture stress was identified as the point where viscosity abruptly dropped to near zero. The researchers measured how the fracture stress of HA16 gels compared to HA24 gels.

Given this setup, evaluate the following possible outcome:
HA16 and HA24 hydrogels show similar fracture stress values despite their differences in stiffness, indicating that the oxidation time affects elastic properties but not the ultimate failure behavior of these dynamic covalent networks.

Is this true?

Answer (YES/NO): NO